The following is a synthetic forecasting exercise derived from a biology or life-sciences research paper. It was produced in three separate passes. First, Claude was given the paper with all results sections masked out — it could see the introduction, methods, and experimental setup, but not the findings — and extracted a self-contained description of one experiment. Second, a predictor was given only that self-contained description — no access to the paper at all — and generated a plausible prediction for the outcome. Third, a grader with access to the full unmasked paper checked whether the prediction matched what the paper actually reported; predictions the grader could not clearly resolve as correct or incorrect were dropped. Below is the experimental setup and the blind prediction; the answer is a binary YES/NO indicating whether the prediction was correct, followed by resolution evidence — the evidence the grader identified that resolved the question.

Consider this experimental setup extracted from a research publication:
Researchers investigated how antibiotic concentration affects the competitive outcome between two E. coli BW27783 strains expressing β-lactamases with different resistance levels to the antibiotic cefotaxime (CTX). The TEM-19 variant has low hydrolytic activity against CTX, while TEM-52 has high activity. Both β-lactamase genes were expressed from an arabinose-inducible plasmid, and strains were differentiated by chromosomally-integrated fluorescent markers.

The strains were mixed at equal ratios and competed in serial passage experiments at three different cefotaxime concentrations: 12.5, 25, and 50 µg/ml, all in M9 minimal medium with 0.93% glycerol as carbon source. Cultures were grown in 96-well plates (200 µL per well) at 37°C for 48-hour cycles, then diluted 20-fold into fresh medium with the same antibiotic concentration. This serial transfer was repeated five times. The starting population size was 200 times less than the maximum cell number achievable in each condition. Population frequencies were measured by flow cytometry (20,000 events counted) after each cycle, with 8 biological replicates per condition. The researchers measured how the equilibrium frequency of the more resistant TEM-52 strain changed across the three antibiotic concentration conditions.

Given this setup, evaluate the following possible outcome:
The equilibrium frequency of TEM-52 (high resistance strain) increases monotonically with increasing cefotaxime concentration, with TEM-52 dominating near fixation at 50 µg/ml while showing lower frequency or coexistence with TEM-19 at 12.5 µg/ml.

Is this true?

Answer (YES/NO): NO